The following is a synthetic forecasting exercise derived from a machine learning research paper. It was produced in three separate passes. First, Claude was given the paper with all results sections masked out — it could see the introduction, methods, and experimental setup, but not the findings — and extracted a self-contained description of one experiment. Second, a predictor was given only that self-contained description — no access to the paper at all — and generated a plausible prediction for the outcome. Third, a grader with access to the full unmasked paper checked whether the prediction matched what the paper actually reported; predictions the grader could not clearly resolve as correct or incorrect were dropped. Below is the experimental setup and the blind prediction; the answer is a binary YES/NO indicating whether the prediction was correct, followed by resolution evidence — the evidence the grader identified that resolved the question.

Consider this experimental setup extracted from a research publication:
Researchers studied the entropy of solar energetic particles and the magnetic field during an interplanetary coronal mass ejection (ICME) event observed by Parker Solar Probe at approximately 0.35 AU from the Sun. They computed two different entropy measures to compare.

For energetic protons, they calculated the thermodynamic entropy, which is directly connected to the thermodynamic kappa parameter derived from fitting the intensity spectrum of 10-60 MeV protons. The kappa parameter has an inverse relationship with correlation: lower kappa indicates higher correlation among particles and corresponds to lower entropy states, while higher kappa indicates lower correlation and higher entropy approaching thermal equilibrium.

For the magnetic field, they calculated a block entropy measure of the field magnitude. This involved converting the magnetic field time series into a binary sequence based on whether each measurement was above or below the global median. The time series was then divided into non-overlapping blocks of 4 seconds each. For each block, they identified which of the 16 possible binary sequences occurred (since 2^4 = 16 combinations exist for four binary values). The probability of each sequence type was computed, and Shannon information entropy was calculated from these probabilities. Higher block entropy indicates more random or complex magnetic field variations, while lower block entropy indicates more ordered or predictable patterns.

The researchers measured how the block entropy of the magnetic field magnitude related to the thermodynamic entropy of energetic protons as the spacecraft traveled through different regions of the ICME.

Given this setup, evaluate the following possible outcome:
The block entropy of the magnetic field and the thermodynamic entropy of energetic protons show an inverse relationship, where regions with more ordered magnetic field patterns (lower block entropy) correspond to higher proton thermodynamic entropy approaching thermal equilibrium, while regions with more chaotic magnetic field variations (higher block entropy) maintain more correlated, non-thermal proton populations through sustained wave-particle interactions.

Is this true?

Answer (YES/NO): YES